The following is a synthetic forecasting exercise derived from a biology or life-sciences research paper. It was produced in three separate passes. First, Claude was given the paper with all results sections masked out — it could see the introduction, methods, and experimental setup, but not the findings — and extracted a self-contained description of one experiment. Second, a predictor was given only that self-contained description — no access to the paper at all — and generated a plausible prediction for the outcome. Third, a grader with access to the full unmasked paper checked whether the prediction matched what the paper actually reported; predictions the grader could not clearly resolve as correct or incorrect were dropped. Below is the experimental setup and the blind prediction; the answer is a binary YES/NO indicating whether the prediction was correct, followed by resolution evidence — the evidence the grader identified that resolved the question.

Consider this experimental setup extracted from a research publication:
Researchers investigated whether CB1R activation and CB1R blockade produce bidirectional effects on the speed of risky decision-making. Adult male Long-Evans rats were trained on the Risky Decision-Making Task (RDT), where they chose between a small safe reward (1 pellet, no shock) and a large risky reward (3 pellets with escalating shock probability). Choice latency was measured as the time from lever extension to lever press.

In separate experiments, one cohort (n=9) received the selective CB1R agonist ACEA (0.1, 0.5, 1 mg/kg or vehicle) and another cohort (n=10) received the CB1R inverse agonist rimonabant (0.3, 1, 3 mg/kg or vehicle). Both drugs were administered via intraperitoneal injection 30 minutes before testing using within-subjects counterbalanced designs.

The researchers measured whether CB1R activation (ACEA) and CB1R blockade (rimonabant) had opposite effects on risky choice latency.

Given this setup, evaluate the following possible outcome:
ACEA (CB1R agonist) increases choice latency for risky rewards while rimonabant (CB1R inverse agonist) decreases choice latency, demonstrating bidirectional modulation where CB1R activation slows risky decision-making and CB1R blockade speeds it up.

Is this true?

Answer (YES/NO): NO